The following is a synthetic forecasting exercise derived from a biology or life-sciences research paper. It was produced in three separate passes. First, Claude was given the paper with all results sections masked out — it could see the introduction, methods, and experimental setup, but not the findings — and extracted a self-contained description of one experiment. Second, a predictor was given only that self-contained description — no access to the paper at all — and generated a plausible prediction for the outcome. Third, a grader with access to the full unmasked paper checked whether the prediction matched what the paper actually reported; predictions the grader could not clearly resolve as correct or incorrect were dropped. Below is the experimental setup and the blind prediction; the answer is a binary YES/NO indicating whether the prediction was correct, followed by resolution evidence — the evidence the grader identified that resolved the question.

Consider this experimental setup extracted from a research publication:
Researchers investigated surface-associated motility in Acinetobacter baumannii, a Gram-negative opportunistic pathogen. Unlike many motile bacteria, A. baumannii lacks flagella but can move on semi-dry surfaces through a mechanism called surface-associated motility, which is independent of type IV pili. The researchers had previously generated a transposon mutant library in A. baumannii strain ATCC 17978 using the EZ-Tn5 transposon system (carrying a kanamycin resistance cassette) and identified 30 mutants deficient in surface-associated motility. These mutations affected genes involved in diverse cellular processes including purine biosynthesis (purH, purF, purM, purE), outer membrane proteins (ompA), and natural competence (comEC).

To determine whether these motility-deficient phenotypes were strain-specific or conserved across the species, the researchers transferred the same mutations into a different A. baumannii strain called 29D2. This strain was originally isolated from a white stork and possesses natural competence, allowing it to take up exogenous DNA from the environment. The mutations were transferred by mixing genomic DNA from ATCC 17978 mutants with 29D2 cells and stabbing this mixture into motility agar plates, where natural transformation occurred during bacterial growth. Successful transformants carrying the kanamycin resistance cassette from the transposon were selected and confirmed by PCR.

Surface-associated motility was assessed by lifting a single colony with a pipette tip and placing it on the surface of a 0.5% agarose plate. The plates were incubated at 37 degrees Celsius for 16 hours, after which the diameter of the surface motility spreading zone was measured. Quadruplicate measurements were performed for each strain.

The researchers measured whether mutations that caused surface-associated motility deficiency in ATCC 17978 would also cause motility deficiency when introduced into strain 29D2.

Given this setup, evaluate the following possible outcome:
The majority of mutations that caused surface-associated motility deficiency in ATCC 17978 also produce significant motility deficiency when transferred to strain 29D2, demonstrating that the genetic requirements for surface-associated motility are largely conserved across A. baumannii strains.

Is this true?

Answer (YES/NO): YES